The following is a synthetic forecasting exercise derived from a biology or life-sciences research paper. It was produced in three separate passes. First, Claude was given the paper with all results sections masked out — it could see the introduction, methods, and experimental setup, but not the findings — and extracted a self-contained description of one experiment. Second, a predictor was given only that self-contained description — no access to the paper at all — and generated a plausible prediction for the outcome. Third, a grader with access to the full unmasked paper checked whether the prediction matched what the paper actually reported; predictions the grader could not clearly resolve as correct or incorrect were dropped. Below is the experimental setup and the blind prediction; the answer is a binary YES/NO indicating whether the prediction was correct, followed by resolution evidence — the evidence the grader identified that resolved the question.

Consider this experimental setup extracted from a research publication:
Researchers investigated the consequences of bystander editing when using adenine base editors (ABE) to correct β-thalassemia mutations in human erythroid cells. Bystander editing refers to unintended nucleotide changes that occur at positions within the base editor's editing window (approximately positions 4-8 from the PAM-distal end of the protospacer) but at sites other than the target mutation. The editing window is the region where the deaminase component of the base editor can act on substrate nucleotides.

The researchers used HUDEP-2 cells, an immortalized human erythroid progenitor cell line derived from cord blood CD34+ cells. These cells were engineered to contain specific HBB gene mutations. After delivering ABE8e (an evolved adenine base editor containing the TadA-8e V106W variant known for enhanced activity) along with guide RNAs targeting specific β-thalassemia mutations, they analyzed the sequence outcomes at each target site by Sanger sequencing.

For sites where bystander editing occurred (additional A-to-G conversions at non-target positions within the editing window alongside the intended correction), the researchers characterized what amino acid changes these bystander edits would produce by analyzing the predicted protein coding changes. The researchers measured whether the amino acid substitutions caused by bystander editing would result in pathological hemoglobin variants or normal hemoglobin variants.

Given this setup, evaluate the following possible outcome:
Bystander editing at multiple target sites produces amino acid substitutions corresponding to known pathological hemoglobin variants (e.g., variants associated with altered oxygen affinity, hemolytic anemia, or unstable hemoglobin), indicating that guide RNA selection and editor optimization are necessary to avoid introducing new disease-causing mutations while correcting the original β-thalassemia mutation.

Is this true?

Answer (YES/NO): NO